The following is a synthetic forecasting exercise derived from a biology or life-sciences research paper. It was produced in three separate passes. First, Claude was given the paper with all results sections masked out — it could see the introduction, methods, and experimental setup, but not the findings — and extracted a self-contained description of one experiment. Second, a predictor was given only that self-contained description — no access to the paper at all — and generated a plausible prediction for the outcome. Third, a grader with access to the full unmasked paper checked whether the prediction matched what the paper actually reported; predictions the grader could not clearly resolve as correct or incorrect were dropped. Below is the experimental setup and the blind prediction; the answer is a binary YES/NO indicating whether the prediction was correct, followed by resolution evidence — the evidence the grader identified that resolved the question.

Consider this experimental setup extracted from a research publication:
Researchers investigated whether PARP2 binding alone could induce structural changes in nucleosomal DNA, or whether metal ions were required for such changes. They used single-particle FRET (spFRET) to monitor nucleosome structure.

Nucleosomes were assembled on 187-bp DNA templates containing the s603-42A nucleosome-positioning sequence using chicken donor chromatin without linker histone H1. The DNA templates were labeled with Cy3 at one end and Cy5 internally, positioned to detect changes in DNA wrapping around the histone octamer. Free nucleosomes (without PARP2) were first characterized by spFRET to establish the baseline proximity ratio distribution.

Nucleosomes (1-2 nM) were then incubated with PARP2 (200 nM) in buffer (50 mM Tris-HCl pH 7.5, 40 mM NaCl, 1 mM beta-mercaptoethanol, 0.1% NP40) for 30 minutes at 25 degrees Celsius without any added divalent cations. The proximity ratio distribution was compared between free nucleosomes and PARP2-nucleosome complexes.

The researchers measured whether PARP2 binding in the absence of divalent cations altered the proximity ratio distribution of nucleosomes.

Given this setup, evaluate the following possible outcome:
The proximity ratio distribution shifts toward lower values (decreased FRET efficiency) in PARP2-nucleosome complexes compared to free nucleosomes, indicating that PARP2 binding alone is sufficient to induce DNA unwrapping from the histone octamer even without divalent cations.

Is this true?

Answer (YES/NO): NO